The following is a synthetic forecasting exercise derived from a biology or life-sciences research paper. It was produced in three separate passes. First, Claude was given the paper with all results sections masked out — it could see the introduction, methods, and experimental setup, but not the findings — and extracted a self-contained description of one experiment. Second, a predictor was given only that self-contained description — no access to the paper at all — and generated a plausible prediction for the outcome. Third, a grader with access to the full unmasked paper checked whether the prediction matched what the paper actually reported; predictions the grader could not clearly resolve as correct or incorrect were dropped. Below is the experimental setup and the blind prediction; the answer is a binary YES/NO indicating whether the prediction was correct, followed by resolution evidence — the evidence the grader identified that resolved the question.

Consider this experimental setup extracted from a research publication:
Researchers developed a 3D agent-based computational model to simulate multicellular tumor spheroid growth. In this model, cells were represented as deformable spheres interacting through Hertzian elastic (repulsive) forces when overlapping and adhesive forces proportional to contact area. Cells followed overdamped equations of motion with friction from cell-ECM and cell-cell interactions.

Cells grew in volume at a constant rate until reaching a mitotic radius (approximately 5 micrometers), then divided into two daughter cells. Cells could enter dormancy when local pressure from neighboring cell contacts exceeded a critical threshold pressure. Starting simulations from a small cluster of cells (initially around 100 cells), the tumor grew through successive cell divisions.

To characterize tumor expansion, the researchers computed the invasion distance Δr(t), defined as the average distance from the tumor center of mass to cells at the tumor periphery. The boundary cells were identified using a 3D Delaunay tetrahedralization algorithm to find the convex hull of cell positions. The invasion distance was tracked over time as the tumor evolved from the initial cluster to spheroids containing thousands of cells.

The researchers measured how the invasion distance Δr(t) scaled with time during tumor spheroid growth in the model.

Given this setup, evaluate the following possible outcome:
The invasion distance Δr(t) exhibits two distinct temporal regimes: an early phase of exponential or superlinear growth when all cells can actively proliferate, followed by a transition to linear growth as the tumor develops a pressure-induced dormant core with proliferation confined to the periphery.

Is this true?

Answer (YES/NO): NO